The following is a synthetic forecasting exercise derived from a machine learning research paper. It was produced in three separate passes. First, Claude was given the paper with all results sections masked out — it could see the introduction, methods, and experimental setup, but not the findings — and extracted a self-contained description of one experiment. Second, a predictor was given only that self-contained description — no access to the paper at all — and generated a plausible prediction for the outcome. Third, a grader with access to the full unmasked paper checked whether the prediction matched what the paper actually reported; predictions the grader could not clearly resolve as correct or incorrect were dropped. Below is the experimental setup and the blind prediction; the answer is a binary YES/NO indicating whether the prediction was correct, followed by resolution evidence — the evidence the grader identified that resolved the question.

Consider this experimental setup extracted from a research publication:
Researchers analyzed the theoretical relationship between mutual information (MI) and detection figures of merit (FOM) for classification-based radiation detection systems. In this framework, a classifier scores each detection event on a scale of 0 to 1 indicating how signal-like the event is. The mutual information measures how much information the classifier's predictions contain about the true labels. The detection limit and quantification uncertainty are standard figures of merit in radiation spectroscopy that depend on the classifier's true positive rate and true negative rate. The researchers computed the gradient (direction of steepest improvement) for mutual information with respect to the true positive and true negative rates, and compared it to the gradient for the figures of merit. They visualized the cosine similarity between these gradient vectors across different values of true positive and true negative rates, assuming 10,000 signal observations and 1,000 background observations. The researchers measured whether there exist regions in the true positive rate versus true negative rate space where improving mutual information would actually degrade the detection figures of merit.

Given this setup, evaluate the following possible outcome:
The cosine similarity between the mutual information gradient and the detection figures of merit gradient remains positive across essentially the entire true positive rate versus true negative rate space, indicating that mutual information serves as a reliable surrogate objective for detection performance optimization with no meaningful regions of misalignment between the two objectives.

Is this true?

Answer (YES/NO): NO